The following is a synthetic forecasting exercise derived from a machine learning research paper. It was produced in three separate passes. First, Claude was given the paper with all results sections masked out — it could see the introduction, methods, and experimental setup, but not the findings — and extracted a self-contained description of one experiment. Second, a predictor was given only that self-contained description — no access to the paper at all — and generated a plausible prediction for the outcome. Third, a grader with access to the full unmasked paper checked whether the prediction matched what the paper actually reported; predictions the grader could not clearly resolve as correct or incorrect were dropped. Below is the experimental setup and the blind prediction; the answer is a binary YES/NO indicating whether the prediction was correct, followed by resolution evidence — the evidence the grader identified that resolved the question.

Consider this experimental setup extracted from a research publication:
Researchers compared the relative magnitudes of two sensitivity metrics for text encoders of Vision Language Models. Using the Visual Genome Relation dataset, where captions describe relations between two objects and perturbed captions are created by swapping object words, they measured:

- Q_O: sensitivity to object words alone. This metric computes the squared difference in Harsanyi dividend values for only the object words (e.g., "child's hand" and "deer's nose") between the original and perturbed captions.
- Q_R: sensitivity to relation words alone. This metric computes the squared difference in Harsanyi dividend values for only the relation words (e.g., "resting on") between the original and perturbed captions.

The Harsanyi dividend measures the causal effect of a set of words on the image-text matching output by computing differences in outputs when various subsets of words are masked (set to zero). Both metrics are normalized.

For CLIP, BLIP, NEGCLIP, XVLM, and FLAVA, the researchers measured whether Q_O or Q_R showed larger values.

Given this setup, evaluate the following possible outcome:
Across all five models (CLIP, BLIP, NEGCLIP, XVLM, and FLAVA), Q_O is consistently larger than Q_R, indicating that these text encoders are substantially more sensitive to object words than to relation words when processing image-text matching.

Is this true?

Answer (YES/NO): YES